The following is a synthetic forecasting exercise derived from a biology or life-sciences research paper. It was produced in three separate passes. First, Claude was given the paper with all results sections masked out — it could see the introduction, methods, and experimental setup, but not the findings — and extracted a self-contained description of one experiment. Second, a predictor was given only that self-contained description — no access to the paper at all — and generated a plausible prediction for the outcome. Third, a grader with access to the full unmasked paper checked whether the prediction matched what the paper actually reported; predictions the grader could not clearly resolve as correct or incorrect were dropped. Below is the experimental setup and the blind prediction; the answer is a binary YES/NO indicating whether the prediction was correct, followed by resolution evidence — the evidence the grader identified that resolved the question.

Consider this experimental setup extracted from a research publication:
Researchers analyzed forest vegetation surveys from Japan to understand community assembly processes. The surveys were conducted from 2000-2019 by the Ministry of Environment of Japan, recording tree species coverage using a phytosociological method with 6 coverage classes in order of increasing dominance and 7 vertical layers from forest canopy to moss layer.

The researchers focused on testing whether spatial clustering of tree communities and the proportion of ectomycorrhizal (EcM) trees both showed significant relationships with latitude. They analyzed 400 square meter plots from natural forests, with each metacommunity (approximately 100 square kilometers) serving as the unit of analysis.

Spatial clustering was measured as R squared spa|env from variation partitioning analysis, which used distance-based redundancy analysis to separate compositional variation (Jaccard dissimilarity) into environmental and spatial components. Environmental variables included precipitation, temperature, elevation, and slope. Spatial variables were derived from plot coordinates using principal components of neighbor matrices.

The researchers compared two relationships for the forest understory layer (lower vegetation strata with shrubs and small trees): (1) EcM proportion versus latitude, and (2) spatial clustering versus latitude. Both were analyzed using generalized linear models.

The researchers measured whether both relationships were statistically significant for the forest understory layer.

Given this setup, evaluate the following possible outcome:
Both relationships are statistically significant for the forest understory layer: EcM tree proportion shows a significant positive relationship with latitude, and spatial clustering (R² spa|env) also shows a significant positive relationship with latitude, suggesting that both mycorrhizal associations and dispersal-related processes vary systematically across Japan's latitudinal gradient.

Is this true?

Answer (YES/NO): YES